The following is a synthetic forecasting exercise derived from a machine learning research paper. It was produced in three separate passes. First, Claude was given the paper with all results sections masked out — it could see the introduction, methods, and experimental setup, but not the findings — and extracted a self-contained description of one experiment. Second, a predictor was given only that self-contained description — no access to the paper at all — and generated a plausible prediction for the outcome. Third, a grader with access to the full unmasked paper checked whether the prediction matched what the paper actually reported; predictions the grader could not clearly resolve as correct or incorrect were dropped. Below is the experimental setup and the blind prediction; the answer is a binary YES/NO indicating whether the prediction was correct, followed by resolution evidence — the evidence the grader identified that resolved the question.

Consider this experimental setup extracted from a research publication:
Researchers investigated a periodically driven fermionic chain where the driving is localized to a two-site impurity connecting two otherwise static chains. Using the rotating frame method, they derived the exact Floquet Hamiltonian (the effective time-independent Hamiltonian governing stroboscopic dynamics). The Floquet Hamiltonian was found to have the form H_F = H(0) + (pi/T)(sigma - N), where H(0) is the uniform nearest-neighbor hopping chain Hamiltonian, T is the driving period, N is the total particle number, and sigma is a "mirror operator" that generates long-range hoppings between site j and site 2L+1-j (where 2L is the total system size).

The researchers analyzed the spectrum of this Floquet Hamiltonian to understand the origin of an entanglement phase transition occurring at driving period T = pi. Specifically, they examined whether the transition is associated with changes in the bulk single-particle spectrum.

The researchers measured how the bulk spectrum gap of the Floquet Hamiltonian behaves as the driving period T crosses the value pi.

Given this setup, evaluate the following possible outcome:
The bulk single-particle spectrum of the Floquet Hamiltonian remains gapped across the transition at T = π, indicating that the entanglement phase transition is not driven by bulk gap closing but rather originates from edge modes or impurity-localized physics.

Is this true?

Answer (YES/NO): NO